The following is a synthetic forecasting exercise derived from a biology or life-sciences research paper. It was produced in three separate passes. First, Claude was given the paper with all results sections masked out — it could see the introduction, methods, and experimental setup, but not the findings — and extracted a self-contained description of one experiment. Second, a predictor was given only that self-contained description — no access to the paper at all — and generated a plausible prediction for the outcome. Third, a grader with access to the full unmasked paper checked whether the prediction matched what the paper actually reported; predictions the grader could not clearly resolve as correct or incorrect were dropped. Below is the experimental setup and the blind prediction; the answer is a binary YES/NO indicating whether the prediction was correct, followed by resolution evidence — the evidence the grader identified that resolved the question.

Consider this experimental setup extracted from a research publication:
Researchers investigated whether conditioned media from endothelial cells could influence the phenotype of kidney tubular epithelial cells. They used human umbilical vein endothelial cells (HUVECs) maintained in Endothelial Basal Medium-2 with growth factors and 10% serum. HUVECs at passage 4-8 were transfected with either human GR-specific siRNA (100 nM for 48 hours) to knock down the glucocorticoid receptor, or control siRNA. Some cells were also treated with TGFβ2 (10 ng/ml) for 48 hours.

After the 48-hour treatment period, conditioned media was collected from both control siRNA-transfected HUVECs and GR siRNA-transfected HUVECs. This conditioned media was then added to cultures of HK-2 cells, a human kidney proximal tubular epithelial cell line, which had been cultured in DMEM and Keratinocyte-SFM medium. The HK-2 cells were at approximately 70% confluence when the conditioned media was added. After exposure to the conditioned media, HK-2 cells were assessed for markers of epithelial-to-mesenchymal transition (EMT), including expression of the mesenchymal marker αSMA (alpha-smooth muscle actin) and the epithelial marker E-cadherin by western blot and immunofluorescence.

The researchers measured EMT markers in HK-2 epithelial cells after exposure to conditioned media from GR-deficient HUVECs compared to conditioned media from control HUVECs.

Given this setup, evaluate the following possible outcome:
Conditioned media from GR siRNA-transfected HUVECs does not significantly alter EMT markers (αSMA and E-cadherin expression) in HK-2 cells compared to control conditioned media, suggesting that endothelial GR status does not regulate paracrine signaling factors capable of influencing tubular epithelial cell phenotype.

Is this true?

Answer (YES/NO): NO